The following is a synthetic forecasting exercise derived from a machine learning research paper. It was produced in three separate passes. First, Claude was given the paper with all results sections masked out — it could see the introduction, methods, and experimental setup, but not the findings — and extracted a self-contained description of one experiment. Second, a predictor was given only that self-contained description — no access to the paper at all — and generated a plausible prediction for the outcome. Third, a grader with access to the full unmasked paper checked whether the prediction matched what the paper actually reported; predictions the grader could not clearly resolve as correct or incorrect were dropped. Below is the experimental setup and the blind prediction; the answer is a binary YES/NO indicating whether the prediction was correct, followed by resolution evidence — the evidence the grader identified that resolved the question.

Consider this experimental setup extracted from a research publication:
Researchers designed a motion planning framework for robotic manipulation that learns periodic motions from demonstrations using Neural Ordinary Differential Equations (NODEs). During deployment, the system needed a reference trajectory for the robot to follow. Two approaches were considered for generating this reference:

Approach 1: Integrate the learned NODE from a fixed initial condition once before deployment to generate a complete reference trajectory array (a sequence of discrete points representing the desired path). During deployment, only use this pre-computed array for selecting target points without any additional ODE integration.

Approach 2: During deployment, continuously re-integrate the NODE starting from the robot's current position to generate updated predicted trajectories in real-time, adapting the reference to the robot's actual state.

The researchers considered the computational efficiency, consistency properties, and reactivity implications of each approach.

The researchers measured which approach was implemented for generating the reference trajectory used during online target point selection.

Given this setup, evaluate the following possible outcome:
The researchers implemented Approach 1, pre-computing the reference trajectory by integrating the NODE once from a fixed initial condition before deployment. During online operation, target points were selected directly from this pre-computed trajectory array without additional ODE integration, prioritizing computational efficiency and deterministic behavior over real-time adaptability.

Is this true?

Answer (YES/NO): YES